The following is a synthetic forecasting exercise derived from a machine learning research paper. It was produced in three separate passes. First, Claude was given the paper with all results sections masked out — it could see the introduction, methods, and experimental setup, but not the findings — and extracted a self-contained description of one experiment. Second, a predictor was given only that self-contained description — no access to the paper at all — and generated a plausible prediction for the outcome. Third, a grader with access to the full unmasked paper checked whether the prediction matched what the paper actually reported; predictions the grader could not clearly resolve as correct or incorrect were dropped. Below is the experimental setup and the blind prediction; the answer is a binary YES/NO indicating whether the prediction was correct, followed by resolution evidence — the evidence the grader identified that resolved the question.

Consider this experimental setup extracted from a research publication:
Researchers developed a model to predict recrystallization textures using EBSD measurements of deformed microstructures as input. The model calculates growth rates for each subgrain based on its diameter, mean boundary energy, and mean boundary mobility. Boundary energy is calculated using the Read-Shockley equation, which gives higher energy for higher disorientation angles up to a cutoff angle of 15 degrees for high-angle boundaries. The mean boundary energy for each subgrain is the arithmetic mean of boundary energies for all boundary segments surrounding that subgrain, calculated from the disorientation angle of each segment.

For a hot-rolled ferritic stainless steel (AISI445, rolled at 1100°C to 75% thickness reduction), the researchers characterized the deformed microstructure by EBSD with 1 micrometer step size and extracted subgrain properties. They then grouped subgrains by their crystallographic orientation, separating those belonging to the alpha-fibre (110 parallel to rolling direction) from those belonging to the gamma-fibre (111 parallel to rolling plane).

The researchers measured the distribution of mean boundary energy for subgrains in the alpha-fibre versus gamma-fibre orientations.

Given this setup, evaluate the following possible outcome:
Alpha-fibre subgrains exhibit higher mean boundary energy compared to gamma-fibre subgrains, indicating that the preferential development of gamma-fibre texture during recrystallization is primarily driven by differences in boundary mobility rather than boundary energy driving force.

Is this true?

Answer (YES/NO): NO